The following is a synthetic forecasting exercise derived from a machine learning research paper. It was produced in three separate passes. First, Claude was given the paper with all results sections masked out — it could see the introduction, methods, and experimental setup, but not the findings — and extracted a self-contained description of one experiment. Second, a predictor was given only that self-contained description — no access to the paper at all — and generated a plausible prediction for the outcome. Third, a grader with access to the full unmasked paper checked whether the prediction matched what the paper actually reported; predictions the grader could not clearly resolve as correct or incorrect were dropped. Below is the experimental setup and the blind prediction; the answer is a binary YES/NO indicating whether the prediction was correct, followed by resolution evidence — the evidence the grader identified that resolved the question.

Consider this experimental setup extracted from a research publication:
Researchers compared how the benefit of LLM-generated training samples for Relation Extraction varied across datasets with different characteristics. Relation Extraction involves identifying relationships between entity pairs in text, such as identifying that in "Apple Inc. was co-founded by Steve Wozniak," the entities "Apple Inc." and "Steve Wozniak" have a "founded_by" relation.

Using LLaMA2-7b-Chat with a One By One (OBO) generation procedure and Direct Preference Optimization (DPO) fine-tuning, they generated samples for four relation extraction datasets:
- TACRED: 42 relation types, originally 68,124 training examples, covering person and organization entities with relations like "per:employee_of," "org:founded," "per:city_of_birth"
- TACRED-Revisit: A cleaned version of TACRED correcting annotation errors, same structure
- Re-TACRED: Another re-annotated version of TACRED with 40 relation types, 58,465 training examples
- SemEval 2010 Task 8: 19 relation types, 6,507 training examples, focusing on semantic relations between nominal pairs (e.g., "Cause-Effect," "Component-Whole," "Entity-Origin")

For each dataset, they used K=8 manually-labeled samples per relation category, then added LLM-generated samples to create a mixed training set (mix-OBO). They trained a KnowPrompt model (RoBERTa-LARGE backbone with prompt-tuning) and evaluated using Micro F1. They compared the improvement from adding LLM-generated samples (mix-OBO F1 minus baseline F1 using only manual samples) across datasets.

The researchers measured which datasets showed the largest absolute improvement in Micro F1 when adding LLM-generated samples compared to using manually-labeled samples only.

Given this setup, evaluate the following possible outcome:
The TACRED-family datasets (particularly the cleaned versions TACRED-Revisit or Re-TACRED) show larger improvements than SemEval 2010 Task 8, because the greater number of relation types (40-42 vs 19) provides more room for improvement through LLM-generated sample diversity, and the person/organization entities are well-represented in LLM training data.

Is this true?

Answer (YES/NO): YES